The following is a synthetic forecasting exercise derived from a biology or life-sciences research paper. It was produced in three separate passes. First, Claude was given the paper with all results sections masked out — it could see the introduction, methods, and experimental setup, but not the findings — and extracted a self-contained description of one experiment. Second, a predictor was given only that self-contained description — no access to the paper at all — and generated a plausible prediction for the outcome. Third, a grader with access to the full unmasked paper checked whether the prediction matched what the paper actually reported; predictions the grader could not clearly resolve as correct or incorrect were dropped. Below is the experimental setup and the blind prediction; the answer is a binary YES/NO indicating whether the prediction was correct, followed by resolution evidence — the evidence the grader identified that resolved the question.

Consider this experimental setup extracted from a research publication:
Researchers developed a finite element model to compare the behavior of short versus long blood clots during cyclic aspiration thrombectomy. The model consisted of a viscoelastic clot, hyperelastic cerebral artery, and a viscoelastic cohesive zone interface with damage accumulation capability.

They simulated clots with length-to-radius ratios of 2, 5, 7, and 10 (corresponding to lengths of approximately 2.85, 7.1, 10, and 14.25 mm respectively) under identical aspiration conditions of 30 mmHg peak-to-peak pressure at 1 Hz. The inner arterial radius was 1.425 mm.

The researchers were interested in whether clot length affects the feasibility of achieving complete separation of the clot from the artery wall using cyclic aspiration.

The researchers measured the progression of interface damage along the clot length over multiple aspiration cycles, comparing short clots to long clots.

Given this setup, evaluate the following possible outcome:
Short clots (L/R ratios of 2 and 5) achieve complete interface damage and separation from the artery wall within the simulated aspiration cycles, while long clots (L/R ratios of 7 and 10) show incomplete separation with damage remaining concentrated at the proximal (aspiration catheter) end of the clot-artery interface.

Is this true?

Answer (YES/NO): NO